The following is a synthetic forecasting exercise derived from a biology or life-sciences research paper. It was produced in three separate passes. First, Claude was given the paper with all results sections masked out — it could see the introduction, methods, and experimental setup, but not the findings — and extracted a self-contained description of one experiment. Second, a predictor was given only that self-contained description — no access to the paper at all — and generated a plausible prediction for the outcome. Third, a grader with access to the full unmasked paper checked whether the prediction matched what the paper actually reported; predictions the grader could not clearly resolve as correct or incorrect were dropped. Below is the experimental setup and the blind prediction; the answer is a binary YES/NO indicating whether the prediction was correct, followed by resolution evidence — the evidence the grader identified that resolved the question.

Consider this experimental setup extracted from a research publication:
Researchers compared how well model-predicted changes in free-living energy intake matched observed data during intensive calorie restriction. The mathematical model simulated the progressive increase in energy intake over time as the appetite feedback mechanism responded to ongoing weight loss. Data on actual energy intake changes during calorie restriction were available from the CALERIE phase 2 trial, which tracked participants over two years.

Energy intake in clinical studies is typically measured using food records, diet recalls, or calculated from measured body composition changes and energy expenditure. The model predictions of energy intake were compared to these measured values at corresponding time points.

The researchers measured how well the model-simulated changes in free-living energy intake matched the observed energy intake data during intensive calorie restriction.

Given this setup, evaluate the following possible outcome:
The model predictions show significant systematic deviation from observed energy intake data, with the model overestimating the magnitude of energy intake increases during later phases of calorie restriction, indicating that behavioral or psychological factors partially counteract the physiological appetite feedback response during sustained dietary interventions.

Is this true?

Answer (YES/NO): NO